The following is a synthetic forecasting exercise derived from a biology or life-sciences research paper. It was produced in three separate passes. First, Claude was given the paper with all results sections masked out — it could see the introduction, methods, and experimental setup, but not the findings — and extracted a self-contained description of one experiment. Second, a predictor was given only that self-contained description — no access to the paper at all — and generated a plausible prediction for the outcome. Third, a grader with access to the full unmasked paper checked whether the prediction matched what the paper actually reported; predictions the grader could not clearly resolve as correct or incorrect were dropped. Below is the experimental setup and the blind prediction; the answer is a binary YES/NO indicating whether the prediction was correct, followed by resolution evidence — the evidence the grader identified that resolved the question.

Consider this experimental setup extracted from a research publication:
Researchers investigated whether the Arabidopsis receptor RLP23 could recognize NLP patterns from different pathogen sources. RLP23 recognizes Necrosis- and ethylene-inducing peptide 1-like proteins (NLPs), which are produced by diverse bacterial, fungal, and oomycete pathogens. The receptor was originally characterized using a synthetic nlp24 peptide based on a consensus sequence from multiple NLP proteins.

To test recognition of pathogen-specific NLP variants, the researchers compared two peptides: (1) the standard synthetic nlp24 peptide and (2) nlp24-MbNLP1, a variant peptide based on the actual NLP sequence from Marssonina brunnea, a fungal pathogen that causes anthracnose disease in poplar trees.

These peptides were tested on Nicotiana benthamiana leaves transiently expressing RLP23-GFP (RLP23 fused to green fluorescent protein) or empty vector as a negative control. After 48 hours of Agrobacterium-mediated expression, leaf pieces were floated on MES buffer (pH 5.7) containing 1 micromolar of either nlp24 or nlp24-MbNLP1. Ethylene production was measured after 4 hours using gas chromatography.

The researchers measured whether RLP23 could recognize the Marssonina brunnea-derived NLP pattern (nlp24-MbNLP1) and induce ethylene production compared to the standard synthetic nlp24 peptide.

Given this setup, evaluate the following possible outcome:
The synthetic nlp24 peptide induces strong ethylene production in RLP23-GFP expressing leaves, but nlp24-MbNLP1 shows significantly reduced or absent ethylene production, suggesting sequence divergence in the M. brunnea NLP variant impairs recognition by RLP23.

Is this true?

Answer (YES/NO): NO